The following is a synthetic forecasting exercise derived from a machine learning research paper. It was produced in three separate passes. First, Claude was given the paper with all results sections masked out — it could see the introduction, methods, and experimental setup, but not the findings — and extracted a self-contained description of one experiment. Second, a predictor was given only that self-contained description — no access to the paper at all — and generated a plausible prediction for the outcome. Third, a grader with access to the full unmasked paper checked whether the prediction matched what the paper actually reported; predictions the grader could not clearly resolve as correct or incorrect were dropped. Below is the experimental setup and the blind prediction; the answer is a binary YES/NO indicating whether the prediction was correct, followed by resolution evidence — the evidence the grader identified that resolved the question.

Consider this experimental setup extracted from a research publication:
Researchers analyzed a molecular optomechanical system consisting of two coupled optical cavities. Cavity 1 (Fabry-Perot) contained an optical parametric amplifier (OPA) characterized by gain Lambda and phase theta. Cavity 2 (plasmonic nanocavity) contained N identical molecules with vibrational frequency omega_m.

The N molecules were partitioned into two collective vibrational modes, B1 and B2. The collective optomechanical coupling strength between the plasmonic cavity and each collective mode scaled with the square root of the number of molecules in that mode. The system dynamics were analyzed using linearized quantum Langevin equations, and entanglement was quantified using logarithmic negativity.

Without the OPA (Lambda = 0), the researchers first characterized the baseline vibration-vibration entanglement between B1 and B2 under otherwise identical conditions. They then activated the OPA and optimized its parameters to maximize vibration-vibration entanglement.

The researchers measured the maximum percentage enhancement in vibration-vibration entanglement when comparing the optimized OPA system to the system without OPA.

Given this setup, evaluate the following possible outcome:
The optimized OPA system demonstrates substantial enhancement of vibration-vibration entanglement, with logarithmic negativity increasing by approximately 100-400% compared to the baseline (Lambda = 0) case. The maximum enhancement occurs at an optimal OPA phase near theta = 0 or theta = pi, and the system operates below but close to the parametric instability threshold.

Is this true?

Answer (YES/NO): NO